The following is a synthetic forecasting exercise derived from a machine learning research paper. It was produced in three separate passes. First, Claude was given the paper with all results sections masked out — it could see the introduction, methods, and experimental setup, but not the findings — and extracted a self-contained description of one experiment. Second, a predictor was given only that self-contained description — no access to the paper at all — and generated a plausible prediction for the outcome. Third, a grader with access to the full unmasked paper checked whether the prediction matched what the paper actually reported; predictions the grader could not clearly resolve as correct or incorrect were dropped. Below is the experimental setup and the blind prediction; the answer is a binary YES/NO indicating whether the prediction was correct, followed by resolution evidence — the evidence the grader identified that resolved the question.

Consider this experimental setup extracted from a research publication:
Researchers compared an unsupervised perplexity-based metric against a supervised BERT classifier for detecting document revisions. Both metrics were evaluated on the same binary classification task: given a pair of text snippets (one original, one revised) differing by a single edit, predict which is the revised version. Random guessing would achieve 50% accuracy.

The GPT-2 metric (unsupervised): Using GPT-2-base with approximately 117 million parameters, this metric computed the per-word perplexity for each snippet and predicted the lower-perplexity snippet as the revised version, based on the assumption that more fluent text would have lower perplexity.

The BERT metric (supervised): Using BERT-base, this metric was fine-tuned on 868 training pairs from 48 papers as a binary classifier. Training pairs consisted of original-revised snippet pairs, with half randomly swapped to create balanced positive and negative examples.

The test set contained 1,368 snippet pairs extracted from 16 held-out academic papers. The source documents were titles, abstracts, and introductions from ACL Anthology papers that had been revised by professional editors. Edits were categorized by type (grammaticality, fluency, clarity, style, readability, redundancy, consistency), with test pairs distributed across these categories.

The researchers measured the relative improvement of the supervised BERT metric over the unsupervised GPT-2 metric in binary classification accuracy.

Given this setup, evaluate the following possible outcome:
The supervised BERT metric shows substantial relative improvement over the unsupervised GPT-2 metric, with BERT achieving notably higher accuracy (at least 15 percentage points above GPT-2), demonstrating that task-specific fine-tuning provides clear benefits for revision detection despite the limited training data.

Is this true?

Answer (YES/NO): YES